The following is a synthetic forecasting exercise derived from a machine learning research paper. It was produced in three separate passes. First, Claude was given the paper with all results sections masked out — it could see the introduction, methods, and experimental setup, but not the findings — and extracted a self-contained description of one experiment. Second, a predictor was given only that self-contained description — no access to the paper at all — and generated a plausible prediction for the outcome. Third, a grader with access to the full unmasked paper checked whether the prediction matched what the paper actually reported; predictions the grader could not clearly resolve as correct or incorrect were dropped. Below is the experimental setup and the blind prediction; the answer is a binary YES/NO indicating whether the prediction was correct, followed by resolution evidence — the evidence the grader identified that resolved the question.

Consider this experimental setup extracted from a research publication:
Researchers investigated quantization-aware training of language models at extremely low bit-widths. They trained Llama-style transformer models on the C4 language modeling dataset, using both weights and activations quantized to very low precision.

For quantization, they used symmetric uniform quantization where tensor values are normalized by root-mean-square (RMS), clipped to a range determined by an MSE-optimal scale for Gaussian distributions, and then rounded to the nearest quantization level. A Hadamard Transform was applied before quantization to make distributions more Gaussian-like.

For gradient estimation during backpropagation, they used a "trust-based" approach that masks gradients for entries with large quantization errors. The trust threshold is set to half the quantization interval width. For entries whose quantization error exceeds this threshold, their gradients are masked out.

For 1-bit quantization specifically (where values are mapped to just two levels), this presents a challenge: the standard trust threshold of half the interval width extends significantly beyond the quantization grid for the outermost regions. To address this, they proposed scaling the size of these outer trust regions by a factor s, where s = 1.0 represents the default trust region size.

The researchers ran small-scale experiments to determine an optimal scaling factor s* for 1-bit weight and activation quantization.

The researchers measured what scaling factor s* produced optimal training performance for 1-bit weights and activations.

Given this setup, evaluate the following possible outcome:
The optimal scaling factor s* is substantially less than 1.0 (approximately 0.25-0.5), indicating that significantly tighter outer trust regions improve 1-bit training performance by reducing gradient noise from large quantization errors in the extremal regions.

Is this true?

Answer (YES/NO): NO